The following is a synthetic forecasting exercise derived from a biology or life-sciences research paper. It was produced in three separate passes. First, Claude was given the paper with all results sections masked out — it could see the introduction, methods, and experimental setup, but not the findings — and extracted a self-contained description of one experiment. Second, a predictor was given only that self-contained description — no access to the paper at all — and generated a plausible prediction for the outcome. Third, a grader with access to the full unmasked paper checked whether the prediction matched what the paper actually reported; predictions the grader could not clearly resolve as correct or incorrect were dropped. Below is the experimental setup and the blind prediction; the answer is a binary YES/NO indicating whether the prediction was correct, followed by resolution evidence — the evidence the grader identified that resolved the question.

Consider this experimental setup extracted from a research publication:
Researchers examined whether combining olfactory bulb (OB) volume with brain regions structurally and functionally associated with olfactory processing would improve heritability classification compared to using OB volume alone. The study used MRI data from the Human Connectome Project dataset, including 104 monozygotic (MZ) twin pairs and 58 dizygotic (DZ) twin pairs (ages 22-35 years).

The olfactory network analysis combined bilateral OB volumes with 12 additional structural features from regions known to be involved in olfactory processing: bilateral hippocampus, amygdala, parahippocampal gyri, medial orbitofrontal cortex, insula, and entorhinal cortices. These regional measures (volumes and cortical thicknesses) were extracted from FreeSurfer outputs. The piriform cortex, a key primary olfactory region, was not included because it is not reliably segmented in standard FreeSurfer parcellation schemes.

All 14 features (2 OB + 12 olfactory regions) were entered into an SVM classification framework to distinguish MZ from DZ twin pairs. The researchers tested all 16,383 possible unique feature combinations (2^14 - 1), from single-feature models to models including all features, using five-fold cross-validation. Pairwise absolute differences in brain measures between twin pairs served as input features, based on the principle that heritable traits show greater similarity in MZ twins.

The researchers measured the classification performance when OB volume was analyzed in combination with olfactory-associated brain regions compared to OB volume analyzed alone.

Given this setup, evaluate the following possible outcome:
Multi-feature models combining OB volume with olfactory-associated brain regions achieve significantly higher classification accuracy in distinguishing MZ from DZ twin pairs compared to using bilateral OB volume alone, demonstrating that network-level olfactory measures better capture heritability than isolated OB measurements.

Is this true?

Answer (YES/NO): YES